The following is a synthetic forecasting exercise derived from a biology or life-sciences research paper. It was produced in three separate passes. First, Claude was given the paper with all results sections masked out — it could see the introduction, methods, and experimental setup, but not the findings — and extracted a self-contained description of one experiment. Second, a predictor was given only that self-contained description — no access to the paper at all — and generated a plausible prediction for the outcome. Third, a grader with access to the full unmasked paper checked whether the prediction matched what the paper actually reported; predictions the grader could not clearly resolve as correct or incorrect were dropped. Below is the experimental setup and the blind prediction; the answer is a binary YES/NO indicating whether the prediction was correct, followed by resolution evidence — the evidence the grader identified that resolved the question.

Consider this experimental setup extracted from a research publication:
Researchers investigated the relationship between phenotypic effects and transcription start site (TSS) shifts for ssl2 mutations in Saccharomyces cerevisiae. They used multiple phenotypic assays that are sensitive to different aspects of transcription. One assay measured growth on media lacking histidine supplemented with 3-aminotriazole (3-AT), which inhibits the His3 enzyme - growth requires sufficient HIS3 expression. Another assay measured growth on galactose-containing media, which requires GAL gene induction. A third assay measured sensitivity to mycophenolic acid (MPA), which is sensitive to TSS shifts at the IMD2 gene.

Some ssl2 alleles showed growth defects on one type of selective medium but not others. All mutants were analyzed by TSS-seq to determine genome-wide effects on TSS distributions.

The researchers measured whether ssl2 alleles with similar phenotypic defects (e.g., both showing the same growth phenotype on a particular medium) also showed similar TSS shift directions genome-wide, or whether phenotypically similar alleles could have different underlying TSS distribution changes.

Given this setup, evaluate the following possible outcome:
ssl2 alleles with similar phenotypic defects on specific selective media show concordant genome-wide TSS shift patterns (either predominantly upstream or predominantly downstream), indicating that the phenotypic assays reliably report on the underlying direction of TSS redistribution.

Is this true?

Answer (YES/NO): YES